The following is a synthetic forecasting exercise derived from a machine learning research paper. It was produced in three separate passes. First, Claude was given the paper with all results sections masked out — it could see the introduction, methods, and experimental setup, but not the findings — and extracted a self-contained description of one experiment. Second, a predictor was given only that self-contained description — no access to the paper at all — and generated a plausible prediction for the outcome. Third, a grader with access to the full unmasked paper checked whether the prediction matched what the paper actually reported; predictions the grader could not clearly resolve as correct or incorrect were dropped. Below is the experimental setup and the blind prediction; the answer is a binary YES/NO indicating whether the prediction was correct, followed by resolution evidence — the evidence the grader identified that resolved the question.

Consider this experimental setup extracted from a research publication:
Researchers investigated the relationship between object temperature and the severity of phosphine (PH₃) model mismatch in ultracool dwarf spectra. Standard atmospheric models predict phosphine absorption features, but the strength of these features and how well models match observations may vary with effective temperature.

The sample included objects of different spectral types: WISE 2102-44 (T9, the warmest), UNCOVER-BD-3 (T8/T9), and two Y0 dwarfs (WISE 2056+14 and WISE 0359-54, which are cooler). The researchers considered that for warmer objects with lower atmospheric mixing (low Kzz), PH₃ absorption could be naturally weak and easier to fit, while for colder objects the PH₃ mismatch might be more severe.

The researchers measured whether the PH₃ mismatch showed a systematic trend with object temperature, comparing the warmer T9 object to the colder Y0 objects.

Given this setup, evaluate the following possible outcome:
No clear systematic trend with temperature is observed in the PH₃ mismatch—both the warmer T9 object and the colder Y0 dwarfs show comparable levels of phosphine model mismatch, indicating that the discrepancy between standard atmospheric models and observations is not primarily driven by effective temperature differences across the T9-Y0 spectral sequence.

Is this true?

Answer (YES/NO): NO